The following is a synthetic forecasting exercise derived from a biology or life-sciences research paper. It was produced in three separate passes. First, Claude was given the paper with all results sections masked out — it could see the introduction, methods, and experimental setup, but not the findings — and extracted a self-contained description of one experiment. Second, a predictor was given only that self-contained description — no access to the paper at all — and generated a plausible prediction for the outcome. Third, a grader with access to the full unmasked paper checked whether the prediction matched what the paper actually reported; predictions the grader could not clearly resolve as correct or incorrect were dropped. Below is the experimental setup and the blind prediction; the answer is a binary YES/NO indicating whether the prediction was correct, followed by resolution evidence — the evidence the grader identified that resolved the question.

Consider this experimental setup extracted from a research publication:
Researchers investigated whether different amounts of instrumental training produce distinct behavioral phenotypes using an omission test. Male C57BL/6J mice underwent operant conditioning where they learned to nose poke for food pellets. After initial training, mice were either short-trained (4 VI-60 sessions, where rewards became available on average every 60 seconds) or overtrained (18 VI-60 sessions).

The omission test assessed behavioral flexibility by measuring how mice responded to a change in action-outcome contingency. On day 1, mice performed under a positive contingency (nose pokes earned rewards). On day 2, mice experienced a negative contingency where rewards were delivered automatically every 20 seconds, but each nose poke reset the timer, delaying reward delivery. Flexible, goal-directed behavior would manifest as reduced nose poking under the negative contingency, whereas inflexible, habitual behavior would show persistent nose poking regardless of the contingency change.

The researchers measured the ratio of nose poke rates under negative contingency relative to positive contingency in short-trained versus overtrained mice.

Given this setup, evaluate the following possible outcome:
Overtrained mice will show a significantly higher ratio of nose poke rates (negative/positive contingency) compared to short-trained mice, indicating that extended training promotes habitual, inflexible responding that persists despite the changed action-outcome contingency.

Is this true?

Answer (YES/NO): YES